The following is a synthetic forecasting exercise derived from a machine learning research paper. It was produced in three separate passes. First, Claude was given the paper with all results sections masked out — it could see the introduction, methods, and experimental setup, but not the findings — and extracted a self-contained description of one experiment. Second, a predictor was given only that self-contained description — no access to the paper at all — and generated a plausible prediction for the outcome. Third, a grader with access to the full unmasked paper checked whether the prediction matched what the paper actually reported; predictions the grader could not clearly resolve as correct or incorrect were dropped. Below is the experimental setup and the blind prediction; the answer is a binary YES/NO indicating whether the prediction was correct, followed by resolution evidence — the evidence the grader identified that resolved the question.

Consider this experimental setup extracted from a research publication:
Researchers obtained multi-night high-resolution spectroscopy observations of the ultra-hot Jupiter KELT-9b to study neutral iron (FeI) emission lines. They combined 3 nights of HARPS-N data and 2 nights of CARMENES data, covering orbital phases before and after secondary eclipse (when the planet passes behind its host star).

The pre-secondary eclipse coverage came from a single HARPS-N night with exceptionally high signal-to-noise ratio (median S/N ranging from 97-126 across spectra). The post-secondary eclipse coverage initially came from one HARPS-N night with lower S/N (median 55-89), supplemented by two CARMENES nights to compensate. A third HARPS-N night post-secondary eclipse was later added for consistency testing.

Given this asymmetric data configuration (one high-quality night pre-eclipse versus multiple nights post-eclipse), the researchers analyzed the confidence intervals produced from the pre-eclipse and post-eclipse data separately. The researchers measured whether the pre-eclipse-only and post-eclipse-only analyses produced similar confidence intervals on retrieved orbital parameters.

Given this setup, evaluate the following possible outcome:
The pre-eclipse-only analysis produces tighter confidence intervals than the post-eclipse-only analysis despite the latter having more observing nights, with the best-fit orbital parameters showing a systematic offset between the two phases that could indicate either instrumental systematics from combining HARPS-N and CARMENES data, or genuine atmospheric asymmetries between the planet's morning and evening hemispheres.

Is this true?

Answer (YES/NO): NO